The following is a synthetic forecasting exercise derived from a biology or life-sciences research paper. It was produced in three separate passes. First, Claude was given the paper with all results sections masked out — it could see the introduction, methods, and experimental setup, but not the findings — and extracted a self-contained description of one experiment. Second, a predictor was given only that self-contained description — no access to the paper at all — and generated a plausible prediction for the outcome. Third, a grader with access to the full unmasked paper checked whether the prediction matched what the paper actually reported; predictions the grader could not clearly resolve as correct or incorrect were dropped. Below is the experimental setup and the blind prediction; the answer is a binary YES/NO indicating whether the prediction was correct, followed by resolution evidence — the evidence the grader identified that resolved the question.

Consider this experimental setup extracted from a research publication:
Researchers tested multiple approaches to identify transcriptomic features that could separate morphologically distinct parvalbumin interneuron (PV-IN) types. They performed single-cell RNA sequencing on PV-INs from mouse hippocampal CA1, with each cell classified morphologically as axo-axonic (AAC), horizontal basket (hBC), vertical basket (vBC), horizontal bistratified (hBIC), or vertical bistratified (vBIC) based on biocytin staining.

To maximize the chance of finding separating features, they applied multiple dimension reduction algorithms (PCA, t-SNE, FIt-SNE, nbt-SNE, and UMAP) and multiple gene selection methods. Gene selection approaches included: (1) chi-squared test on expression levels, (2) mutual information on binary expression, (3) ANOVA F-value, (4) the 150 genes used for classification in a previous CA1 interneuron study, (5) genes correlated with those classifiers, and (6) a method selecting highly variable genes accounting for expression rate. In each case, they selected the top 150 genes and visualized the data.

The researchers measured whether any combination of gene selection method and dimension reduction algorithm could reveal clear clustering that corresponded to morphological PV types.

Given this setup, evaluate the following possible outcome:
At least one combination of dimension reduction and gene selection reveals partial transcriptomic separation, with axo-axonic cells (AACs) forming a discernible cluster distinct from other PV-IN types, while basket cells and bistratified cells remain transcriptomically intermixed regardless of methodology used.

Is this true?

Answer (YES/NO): NO